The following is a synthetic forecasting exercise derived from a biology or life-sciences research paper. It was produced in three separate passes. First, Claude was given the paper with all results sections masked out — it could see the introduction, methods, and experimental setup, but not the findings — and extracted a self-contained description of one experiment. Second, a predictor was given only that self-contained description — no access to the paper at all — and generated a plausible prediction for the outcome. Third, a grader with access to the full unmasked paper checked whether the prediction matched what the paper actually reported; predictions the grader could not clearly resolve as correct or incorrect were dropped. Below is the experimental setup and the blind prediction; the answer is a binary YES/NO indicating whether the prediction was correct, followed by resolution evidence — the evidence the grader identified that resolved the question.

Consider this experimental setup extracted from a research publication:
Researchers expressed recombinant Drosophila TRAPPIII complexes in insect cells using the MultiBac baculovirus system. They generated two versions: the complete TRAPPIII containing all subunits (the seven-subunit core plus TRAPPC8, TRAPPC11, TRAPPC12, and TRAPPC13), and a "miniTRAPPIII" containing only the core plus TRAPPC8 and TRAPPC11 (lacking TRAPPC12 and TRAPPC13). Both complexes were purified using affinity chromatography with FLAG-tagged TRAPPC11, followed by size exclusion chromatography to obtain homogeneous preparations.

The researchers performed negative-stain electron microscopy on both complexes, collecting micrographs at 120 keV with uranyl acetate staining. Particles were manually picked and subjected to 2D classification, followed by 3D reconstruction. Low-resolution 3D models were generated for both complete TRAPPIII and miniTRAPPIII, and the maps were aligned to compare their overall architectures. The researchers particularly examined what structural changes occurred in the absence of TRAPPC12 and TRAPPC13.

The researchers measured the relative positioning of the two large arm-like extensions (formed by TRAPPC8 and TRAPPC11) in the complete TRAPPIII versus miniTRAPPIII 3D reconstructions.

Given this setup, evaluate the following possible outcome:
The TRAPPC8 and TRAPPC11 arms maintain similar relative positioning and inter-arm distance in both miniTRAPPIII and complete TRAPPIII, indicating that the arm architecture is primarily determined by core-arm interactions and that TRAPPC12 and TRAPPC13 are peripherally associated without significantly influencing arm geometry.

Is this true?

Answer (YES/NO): NO